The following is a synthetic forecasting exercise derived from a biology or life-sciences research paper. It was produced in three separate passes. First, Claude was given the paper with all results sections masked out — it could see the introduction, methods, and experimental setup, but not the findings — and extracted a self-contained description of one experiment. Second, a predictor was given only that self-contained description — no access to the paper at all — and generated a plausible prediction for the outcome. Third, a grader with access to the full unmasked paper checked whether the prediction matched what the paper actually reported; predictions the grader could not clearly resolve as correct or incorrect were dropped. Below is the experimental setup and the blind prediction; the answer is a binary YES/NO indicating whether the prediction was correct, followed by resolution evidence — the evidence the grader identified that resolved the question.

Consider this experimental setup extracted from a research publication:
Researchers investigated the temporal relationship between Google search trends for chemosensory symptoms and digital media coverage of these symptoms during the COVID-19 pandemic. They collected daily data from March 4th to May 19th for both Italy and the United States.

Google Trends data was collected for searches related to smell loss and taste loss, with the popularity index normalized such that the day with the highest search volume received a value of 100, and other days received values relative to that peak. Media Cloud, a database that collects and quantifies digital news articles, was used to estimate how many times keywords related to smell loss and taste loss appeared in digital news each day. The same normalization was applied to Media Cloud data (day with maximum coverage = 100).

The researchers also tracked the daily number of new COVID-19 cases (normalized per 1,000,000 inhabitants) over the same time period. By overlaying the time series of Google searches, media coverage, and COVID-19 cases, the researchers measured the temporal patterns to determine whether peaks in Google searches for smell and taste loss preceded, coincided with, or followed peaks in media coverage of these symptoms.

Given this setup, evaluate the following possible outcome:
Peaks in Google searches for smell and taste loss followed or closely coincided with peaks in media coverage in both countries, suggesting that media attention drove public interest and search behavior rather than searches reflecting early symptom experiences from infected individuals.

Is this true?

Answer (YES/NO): NO